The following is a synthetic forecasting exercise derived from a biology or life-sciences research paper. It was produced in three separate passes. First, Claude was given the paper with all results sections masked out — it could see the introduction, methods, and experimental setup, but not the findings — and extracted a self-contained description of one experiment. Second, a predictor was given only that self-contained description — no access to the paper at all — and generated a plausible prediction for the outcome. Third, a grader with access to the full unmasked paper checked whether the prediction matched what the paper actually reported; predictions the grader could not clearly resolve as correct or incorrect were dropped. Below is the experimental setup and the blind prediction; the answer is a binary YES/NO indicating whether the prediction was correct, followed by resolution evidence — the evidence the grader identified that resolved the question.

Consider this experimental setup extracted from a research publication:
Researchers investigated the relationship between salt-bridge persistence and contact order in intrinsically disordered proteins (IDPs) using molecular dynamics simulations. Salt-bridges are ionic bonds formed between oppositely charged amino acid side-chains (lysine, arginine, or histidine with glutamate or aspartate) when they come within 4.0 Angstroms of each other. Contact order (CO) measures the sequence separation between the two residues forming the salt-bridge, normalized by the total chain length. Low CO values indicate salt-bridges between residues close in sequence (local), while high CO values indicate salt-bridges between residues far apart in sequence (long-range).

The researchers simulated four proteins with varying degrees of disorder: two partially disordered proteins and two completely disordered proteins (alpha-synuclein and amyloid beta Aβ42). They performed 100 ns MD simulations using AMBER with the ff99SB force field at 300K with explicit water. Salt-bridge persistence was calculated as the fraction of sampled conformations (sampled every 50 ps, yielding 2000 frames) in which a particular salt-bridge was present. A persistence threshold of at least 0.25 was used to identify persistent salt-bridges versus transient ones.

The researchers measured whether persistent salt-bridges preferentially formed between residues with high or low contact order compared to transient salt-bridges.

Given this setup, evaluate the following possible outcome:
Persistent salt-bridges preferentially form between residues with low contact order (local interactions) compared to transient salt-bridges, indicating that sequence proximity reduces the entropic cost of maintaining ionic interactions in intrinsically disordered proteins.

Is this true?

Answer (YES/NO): NO